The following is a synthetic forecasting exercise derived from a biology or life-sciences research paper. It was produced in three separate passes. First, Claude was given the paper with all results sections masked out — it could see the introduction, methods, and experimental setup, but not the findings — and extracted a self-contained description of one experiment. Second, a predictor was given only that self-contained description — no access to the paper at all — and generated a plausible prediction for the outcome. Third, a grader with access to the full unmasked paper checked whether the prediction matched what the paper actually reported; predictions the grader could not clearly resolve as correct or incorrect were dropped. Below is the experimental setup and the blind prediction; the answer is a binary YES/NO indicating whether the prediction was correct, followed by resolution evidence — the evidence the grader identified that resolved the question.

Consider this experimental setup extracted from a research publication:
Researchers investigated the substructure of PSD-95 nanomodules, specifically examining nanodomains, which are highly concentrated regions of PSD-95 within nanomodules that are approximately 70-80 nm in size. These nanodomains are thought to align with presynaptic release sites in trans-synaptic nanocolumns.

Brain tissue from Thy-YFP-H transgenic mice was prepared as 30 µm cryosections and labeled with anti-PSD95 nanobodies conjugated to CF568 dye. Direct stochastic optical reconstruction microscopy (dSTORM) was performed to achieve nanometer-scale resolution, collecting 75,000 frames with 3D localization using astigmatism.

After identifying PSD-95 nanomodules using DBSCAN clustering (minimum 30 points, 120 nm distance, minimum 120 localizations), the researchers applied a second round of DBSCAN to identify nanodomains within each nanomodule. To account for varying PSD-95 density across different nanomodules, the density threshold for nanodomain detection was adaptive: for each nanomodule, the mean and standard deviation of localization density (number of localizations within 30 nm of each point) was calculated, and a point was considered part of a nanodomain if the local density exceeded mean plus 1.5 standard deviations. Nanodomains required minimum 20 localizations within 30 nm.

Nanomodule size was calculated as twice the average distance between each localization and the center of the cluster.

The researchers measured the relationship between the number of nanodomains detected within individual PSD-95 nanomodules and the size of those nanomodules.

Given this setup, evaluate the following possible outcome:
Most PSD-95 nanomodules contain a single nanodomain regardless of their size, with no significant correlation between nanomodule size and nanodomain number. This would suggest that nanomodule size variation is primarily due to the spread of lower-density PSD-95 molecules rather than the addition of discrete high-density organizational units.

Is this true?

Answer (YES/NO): NO